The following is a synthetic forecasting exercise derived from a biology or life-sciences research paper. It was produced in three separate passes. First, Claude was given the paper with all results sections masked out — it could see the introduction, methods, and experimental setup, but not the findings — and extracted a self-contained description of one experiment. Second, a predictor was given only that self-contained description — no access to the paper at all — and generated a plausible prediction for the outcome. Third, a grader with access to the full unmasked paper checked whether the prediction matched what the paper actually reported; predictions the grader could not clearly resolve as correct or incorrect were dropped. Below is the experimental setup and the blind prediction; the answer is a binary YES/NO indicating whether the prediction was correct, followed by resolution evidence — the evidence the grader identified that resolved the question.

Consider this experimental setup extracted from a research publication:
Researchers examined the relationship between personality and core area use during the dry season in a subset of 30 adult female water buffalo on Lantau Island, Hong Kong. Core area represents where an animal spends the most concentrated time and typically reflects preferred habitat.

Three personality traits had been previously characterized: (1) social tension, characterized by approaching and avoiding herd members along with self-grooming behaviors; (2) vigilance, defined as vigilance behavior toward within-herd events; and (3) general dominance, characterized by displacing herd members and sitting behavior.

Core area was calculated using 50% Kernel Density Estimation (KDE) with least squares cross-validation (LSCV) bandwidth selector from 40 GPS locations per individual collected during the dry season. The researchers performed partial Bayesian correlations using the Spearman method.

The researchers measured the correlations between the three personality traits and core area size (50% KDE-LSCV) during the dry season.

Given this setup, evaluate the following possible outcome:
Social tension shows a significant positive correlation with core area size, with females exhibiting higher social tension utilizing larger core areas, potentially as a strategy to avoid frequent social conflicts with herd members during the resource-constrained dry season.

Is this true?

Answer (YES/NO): NO